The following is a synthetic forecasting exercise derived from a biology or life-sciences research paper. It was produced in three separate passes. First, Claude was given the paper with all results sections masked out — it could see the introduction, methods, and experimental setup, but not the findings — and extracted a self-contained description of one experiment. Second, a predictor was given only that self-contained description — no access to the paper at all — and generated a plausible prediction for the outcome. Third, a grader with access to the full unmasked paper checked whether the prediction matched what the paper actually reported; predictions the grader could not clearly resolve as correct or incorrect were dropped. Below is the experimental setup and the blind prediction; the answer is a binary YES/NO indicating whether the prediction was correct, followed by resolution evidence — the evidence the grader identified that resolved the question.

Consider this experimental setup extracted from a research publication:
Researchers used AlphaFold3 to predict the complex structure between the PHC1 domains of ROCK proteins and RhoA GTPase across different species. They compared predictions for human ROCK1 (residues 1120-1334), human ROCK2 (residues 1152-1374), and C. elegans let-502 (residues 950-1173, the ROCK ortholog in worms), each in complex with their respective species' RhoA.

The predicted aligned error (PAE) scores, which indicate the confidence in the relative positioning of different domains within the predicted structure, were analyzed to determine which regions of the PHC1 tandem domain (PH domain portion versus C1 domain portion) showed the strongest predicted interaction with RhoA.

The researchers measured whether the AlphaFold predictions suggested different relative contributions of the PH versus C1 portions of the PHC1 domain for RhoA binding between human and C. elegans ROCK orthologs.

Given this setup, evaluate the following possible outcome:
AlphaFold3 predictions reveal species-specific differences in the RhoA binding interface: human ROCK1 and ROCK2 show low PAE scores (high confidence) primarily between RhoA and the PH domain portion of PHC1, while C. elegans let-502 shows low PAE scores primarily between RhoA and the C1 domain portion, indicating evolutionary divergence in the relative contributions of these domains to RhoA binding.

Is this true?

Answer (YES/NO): YES